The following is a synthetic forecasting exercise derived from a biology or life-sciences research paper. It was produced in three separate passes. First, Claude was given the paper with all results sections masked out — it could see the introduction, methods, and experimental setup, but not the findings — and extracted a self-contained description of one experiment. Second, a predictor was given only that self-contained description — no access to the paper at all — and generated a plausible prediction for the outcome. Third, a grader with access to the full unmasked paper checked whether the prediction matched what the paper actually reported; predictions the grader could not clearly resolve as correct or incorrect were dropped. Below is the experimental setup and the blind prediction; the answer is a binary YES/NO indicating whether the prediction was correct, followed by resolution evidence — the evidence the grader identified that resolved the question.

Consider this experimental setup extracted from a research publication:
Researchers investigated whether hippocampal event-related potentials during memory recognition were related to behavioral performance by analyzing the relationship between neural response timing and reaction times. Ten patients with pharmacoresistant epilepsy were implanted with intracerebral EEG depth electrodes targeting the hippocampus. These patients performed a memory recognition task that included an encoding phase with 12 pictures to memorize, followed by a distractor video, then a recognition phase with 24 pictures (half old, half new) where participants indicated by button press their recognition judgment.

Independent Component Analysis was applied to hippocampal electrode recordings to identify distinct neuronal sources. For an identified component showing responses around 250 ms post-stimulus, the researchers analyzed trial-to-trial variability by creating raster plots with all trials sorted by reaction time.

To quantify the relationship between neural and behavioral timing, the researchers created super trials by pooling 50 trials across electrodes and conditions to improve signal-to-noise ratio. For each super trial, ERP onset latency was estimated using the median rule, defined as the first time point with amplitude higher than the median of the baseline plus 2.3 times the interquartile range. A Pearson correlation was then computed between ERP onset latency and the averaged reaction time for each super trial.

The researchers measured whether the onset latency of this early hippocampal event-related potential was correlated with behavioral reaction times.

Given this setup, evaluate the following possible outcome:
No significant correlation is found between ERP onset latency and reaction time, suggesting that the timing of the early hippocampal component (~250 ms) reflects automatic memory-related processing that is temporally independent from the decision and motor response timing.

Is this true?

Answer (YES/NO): YES